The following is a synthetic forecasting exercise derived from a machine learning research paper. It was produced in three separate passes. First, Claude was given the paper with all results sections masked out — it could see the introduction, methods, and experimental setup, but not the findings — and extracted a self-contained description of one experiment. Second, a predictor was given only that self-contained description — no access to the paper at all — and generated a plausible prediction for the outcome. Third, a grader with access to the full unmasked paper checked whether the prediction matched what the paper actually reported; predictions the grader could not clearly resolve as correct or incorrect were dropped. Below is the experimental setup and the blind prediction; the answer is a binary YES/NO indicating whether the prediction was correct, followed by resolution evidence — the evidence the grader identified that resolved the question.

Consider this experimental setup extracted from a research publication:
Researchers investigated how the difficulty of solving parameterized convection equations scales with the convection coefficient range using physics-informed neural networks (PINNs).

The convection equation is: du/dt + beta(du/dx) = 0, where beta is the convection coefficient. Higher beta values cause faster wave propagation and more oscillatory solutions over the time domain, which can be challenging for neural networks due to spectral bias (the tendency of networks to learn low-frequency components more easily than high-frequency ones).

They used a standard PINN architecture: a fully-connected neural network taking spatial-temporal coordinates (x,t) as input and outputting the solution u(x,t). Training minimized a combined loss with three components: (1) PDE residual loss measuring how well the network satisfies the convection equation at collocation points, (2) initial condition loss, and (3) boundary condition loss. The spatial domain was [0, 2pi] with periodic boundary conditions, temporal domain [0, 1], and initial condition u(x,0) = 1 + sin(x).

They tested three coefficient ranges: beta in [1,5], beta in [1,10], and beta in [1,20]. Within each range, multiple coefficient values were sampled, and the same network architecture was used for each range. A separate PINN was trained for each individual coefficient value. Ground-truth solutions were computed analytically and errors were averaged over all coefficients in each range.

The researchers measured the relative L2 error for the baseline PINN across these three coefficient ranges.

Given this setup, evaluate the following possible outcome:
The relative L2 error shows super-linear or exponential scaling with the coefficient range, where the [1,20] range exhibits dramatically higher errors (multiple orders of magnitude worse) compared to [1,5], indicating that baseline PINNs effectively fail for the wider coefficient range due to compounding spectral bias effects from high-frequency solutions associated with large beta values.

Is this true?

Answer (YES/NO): NO